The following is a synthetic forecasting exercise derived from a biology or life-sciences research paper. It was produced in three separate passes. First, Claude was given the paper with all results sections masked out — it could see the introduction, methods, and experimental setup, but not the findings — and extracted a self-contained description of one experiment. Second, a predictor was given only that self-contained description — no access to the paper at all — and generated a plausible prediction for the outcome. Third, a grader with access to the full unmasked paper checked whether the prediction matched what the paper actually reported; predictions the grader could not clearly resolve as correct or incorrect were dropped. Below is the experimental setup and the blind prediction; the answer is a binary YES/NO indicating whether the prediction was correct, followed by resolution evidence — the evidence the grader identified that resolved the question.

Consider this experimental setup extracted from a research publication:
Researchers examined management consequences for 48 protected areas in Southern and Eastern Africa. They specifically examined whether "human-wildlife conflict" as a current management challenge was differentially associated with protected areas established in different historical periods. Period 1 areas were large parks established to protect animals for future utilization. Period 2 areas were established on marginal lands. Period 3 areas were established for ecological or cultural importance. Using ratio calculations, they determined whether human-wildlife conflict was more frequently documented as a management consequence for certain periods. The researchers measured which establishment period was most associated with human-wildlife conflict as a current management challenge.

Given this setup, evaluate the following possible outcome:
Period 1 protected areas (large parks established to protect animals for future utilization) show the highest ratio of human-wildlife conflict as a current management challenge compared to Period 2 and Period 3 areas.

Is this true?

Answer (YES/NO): YES